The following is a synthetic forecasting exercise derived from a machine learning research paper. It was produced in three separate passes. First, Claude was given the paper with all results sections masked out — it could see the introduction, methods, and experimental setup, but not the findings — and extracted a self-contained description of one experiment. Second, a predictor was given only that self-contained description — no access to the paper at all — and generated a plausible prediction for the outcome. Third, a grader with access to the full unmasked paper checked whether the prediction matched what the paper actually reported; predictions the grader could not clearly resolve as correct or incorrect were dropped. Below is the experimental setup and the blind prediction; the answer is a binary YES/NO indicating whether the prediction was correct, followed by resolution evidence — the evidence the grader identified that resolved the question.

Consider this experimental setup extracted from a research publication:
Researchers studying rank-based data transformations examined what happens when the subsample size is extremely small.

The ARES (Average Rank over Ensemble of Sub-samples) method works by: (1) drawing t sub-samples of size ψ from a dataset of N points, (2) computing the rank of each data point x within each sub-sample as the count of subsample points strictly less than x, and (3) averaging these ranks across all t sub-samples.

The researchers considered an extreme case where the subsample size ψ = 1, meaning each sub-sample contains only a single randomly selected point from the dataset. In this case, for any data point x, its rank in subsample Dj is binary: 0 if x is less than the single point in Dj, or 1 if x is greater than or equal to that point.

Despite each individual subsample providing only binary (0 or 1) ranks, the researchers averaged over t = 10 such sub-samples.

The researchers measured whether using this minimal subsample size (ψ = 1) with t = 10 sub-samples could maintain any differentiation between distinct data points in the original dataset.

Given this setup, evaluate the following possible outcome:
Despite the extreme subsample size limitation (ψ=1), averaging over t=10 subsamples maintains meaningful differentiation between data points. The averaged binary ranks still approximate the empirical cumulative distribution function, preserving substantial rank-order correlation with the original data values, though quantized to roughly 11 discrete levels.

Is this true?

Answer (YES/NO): YES